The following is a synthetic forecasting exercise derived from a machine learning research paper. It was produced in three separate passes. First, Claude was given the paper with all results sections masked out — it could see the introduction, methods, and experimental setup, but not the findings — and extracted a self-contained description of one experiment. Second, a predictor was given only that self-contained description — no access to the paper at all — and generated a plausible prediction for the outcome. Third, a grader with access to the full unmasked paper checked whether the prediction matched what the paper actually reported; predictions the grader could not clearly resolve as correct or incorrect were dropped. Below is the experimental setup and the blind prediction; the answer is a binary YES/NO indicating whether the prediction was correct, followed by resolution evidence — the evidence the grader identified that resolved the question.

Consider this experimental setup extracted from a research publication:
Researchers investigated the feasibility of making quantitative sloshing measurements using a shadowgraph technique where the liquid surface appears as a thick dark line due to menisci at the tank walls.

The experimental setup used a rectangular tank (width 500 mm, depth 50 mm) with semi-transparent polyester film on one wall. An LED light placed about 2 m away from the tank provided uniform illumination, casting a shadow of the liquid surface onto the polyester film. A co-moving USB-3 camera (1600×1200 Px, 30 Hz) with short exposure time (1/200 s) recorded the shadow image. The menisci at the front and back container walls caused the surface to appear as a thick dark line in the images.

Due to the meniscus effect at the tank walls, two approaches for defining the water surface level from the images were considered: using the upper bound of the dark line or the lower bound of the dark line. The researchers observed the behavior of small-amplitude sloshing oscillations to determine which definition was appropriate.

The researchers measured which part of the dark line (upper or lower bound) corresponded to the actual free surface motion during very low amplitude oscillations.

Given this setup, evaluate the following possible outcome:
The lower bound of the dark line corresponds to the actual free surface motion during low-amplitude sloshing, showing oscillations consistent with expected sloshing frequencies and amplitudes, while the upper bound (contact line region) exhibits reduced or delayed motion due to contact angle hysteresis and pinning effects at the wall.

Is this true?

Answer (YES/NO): YES